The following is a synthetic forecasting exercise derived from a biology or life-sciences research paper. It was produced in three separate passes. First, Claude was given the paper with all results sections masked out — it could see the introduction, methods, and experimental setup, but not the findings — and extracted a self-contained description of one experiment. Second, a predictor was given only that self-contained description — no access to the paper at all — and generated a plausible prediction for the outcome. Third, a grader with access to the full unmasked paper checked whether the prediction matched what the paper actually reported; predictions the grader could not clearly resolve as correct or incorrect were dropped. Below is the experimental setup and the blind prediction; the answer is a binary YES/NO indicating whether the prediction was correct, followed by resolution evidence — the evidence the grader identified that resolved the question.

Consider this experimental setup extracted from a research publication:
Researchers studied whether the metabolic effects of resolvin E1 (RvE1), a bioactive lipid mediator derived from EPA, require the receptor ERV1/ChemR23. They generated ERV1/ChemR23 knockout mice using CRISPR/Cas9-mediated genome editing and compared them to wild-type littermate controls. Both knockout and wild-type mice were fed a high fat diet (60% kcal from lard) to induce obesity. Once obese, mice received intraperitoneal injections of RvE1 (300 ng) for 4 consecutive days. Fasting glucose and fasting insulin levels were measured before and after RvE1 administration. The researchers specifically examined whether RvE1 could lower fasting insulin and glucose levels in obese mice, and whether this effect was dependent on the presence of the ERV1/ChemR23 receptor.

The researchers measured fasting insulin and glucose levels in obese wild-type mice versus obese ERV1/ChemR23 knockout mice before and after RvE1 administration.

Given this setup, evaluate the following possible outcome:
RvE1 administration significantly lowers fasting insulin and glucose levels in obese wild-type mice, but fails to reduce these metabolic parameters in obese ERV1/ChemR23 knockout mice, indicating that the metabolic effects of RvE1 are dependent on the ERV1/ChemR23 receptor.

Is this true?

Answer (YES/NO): YES